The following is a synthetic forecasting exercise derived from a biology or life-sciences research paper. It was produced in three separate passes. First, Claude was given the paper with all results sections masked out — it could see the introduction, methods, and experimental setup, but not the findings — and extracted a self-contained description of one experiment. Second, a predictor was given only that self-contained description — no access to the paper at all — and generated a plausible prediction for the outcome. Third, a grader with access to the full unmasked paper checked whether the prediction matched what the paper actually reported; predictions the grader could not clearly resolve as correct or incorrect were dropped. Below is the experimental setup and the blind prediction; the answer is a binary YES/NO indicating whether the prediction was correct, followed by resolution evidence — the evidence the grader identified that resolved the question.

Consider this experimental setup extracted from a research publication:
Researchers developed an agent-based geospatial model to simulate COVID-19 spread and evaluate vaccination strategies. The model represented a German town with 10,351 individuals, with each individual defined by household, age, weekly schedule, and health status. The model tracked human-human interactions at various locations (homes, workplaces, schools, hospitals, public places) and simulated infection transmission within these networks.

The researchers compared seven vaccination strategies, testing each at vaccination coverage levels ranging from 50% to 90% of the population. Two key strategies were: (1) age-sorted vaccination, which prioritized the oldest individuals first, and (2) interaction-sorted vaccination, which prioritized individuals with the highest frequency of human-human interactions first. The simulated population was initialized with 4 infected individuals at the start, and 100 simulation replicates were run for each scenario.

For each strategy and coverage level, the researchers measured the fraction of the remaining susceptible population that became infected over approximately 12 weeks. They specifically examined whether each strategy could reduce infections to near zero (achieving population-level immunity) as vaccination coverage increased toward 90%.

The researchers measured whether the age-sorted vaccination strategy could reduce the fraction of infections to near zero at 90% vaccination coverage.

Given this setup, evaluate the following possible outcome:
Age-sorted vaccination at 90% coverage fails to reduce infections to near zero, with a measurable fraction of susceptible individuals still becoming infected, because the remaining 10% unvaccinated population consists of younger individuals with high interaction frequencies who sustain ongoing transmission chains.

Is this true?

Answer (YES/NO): YES